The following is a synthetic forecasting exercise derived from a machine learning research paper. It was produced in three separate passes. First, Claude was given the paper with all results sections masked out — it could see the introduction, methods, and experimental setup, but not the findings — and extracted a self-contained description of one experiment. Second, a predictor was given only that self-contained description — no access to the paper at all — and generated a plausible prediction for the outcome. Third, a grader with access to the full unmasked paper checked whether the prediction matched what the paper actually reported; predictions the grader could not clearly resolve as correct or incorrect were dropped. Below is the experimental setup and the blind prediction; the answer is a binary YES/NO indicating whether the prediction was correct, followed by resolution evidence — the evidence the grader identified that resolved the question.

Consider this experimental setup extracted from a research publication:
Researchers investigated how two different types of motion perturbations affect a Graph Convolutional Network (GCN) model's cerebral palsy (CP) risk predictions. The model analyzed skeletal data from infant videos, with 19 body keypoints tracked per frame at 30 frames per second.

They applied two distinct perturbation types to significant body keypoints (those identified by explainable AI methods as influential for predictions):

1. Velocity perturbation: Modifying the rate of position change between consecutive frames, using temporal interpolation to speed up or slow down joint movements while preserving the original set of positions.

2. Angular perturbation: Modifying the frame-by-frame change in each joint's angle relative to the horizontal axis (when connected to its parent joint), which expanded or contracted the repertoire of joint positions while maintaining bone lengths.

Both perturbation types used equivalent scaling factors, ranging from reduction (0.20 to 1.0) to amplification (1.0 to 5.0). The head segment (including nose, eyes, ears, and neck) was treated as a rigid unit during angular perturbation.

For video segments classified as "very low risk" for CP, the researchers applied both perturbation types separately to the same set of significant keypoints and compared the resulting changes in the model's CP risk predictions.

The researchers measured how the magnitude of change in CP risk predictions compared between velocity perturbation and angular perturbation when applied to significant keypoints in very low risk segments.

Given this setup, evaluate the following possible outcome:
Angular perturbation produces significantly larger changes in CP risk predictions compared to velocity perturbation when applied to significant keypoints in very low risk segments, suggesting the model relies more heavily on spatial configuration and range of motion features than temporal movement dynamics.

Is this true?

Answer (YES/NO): NO